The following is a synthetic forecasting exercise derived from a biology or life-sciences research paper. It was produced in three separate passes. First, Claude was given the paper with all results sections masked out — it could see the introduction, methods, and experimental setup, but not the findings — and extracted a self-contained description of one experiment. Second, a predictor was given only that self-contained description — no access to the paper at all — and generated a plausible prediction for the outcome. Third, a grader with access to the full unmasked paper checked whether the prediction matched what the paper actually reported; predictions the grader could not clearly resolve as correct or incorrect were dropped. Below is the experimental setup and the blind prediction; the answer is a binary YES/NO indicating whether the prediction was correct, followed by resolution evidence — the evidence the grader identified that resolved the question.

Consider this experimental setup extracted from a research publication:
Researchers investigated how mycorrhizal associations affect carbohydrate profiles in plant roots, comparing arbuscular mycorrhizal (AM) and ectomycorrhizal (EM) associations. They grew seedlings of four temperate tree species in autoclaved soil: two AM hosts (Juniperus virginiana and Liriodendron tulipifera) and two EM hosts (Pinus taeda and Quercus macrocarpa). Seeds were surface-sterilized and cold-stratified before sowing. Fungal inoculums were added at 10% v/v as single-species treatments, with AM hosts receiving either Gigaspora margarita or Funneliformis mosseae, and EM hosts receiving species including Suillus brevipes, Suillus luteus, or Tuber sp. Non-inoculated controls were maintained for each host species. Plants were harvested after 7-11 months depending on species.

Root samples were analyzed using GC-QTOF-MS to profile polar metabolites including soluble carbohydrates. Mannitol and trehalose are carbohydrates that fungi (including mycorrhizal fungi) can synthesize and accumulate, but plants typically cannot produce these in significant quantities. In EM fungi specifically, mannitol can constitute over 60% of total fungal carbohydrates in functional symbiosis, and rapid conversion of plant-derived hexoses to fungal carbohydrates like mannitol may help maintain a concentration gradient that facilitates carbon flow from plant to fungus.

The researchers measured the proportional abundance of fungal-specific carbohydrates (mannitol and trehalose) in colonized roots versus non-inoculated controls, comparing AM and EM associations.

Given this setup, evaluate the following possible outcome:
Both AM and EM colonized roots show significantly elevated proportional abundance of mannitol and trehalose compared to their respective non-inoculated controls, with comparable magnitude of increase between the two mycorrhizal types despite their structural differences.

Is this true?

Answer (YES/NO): NO